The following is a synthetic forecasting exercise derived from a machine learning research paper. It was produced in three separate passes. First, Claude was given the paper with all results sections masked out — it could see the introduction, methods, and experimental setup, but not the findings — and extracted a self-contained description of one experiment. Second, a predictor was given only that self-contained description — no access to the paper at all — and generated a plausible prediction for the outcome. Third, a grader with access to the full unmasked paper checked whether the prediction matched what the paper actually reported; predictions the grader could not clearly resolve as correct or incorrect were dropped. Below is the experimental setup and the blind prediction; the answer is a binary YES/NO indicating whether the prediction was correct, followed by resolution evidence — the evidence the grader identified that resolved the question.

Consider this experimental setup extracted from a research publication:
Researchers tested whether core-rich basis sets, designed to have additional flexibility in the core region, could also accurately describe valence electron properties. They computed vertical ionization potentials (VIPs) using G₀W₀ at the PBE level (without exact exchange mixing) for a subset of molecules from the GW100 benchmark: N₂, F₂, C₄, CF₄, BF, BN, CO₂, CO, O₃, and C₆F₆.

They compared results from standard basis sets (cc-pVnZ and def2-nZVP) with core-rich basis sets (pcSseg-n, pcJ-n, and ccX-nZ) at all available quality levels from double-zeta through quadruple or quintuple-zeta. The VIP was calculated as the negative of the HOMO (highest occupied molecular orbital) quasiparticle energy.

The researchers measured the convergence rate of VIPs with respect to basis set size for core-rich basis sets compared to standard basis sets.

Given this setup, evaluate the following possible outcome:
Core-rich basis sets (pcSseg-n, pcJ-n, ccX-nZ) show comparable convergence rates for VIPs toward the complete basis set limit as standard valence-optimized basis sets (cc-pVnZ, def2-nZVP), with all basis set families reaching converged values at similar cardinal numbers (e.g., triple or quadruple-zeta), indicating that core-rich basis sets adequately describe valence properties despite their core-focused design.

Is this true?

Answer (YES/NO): YES